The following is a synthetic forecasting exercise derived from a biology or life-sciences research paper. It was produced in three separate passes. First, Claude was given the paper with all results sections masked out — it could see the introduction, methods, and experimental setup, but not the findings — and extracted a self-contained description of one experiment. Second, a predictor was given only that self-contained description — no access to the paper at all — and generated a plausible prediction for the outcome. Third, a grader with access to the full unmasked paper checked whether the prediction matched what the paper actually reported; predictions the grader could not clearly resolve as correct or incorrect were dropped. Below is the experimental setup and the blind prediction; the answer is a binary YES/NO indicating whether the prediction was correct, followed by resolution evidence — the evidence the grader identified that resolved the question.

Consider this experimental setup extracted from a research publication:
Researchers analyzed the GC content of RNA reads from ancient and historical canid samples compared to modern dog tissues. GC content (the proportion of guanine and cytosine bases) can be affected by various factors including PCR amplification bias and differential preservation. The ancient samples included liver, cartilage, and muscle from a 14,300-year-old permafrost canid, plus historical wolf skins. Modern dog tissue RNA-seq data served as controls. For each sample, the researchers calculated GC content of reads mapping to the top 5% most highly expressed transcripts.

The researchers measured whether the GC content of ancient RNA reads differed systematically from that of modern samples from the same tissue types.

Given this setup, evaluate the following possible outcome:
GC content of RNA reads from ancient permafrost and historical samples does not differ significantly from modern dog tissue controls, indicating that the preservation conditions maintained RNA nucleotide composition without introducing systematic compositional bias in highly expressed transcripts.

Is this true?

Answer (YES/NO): NO